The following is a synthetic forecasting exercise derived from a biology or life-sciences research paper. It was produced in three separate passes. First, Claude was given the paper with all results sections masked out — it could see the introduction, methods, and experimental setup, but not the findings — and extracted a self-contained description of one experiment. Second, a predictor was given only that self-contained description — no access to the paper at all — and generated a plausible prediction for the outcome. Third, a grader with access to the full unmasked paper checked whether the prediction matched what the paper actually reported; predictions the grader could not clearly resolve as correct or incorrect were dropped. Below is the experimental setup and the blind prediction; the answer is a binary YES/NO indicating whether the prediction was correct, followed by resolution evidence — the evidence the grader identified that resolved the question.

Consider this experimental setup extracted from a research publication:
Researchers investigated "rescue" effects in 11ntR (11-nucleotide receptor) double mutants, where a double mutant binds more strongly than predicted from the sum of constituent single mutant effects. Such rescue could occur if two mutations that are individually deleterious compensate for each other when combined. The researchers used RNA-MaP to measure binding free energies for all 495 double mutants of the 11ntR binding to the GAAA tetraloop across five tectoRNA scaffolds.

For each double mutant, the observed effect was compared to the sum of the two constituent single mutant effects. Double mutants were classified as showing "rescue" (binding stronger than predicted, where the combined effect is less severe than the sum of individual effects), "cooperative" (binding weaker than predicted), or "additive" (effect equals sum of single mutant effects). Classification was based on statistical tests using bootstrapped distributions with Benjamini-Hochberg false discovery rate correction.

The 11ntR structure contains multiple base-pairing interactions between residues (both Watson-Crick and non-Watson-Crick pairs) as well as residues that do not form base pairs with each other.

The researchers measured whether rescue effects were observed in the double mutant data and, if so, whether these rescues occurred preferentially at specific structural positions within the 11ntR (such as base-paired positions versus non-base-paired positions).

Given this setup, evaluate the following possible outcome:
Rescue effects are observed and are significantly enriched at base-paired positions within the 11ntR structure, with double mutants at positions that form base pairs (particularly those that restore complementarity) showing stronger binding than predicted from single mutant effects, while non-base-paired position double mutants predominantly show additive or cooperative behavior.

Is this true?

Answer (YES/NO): NO